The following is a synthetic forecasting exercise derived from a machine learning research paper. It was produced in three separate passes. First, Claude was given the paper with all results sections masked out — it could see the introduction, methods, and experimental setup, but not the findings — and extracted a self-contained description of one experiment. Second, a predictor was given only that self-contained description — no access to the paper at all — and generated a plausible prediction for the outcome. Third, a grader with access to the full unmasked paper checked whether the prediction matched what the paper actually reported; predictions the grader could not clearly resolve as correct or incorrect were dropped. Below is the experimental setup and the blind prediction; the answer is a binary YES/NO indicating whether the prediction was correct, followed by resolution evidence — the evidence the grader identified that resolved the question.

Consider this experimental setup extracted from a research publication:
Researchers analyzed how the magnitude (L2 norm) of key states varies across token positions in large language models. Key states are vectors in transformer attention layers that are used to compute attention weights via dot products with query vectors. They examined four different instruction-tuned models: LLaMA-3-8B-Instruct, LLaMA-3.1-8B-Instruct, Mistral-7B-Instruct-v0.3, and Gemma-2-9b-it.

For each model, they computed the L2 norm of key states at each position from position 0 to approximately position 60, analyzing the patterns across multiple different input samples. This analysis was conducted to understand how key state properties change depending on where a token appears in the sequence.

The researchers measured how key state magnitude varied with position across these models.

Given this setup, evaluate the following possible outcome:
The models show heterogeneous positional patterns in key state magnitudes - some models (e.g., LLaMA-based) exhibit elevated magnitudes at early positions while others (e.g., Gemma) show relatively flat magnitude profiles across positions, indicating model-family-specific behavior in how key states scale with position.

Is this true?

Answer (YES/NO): NO